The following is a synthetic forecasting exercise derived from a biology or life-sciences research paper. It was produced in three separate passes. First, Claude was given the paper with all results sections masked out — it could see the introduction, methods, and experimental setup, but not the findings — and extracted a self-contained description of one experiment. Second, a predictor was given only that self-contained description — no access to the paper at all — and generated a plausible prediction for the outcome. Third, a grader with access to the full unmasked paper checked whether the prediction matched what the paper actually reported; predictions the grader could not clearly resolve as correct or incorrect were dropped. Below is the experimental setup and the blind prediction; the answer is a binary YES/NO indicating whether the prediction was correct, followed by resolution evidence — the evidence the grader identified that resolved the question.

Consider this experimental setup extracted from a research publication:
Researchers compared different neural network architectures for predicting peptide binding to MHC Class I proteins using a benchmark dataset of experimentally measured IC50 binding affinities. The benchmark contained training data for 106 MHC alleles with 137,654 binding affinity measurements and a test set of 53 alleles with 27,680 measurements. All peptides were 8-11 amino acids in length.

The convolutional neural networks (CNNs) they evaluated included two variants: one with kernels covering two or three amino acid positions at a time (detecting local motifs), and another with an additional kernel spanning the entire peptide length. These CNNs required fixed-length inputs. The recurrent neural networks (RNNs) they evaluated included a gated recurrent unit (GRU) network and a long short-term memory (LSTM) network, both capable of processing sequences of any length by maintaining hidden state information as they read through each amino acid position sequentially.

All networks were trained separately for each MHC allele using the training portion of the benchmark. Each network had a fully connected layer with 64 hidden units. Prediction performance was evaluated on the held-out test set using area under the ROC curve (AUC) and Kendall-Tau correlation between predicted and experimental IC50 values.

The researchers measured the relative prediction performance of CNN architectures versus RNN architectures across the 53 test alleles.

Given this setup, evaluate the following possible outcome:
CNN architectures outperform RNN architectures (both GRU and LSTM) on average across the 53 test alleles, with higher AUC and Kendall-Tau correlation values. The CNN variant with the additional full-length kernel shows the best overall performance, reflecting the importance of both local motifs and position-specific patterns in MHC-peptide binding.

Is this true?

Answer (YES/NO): NO